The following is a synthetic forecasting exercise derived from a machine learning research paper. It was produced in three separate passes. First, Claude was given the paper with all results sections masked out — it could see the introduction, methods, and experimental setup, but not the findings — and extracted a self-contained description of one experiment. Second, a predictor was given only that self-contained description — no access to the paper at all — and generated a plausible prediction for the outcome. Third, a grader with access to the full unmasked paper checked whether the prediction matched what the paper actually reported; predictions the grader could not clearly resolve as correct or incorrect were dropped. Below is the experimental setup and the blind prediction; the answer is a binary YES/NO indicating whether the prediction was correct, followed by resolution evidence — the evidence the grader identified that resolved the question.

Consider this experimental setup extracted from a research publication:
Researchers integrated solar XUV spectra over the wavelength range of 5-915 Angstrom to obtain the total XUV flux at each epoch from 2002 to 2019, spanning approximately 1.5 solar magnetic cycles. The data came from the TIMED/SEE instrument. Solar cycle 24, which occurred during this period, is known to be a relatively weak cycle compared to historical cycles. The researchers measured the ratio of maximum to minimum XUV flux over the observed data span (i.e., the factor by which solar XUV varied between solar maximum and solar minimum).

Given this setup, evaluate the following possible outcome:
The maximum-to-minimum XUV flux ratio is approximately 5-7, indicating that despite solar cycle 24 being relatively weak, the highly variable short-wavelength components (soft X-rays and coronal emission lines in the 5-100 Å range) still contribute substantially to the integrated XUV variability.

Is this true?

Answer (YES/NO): NO